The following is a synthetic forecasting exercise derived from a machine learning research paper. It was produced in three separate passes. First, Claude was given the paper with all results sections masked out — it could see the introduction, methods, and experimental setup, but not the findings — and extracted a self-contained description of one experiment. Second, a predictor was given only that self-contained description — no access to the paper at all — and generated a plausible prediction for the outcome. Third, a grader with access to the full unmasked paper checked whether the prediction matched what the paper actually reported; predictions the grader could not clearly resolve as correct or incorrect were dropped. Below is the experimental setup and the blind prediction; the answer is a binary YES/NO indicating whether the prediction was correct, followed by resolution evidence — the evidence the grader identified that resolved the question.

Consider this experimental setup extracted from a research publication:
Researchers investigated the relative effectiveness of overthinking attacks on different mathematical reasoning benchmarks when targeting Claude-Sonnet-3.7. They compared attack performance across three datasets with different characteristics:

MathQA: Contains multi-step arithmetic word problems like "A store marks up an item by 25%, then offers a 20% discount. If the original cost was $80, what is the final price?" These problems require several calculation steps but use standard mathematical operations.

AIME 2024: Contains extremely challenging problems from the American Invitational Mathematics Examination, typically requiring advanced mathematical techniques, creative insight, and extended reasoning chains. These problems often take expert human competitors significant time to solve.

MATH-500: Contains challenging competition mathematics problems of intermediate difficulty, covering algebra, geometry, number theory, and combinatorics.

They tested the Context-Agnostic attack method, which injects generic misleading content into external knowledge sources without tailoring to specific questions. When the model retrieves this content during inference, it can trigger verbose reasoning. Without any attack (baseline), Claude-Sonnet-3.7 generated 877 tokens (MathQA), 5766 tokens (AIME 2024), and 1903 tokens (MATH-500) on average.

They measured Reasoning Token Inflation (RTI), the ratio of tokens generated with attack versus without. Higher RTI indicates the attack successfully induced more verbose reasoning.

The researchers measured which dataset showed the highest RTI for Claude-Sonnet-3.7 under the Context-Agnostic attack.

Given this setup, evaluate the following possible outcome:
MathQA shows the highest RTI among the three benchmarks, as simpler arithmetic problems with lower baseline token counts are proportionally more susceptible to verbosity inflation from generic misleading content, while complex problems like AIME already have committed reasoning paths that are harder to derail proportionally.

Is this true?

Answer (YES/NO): YES